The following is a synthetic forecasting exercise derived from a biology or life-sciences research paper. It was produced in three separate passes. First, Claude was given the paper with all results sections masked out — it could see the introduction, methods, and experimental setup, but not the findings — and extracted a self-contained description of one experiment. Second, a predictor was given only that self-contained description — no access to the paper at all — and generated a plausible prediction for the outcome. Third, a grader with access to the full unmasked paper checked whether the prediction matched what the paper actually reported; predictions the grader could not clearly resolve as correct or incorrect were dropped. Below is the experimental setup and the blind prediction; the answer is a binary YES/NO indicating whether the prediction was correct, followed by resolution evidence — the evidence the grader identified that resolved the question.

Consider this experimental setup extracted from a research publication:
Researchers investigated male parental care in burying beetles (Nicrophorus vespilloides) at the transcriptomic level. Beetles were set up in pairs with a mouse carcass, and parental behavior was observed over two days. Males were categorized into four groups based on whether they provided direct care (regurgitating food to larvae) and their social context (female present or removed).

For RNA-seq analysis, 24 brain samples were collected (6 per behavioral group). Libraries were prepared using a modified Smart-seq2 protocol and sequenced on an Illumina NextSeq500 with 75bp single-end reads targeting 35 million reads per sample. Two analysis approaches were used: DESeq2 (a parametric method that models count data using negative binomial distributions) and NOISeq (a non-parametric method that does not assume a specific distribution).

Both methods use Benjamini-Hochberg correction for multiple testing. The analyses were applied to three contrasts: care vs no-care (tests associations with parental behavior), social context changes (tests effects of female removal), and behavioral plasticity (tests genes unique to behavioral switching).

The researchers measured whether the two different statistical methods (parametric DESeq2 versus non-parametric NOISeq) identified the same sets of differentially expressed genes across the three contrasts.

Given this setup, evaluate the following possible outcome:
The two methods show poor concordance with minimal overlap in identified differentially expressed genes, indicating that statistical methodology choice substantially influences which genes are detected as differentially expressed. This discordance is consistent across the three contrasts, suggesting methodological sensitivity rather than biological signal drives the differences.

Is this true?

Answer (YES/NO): NO